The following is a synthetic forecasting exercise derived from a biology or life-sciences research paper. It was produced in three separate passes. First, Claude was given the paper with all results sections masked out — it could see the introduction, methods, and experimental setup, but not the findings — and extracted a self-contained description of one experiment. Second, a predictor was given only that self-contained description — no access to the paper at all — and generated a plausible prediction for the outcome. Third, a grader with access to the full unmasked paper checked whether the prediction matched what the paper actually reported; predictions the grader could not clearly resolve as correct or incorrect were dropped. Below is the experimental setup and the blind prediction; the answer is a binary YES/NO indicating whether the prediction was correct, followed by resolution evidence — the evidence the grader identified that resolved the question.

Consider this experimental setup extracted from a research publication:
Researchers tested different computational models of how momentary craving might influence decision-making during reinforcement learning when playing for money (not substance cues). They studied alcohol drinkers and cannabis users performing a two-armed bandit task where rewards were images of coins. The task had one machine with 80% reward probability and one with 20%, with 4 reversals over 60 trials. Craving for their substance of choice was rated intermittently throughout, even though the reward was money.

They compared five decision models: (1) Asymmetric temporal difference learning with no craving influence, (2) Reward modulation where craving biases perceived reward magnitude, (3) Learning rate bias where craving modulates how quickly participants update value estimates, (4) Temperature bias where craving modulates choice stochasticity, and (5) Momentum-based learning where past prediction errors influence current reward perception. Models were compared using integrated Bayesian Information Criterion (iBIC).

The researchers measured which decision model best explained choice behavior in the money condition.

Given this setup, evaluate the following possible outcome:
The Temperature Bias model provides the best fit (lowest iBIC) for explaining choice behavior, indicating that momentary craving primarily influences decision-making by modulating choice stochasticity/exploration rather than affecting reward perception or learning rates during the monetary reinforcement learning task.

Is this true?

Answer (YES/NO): NO